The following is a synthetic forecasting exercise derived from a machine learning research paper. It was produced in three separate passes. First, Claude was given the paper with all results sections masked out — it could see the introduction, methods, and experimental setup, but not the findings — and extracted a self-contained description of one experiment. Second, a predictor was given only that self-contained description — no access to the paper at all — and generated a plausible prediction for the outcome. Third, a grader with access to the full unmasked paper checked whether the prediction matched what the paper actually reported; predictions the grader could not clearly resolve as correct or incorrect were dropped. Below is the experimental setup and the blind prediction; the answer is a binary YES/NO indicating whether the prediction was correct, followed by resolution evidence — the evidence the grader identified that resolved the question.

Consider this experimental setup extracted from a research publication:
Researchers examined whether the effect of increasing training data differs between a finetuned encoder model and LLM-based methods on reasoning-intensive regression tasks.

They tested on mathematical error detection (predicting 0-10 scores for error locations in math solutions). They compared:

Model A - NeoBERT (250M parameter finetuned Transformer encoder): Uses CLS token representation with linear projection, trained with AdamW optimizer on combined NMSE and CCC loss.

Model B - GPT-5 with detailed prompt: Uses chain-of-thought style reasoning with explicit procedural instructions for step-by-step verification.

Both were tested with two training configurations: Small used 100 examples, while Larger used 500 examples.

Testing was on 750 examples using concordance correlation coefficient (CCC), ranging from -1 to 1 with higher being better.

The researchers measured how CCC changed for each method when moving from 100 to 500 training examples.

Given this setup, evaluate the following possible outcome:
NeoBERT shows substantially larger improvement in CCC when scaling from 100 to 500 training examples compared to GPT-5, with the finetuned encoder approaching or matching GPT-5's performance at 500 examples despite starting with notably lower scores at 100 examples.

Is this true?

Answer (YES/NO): NO